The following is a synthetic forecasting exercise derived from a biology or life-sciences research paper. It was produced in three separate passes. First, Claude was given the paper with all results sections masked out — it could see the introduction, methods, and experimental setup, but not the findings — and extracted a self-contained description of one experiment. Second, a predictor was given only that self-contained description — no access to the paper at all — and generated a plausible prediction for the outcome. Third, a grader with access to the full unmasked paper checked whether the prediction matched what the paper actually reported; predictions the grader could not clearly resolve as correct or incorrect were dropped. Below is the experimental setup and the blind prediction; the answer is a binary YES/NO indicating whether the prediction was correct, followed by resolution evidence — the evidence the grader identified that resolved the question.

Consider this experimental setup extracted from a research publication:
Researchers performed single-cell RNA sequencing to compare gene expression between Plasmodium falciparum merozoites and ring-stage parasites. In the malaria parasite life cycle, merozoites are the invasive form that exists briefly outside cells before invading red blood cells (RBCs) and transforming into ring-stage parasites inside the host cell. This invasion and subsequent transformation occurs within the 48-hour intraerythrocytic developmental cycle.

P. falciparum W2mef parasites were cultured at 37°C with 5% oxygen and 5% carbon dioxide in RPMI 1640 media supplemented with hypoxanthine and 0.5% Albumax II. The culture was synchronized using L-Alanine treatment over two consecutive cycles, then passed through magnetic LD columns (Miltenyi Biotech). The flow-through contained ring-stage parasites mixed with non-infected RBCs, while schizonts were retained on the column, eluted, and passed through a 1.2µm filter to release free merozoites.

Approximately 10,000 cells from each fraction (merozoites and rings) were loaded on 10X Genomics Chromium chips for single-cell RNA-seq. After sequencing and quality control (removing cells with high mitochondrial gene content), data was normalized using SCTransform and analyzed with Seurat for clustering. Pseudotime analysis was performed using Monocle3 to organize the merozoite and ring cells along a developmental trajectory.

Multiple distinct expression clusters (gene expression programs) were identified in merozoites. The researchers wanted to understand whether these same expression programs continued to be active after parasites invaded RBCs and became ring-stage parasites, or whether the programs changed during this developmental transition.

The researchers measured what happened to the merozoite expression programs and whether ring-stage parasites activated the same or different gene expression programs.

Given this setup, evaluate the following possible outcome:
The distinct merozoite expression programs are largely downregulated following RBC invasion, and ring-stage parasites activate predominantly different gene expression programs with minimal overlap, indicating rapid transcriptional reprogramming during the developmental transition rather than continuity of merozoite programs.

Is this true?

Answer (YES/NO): YES